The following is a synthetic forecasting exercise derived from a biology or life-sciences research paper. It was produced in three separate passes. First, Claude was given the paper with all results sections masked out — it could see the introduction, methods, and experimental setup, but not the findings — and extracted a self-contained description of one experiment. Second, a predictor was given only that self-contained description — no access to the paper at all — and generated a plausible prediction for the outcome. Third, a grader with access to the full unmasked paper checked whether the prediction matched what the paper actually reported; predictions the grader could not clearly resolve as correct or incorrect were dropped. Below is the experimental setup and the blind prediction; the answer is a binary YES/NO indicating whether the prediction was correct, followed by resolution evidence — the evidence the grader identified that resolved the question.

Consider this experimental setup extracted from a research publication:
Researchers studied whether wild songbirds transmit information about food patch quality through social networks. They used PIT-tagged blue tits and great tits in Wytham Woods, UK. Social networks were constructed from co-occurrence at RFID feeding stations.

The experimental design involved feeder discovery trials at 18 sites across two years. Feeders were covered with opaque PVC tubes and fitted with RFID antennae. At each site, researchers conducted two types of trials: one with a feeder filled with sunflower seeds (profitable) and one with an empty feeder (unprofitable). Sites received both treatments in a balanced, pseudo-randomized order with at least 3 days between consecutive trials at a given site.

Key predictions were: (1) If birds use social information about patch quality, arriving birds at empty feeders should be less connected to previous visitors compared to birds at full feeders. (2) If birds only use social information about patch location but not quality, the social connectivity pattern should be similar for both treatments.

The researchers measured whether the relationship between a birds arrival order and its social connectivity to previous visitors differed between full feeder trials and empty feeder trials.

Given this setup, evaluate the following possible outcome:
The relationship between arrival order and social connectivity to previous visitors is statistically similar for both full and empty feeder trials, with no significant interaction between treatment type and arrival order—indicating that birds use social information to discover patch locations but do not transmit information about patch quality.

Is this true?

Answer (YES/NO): YES